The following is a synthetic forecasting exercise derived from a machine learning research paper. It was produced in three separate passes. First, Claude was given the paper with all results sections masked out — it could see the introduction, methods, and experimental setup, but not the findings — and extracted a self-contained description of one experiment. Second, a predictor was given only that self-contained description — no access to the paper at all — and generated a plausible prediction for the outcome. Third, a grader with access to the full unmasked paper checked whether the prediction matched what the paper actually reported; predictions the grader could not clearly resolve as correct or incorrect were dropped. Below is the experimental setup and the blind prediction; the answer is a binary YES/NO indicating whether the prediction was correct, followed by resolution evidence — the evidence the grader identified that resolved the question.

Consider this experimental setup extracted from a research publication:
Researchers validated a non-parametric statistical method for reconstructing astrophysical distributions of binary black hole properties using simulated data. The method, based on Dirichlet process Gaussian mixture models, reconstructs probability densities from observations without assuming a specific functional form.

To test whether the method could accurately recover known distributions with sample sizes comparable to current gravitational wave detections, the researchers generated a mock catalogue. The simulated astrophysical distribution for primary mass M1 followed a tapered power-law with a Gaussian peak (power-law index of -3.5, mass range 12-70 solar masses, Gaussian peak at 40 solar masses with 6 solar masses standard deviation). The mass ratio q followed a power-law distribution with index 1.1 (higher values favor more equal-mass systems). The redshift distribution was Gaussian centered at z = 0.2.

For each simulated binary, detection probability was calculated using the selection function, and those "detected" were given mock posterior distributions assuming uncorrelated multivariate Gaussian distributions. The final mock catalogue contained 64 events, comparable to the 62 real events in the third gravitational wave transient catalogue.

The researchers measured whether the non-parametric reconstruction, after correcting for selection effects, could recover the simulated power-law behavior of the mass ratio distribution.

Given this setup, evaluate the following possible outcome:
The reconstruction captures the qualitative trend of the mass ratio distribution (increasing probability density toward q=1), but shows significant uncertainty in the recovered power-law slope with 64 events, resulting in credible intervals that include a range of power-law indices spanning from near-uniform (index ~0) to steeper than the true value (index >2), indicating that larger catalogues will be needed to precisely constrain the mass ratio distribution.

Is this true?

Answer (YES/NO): NO